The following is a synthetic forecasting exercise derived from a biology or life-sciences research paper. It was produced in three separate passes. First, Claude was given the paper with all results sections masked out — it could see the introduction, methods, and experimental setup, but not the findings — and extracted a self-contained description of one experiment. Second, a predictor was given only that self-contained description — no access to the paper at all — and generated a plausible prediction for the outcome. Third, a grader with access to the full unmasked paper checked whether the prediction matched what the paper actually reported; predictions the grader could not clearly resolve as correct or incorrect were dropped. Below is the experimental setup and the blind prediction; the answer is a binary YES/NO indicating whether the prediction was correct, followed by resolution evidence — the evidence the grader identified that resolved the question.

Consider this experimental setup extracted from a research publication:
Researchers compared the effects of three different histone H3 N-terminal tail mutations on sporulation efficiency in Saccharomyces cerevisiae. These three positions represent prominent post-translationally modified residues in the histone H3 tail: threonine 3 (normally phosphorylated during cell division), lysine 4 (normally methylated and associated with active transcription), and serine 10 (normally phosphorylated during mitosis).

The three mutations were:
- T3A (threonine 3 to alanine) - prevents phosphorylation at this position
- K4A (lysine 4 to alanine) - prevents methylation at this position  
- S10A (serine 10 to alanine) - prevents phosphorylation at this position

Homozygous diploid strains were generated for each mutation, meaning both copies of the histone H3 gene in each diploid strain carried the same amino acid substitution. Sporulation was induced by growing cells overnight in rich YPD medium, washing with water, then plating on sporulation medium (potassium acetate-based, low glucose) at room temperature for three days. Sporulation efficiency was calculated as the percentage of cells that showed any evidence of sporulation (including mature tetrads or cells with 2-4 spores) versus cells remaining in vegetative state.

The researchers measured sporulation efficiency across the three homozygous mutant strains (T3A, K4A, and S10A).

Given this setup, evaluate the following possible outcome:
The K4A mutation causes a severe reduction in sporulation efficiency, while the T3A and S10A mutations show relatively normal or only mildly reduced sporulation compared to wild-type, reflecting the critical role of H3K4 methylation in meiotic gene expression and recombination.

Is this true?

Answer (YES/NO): NO